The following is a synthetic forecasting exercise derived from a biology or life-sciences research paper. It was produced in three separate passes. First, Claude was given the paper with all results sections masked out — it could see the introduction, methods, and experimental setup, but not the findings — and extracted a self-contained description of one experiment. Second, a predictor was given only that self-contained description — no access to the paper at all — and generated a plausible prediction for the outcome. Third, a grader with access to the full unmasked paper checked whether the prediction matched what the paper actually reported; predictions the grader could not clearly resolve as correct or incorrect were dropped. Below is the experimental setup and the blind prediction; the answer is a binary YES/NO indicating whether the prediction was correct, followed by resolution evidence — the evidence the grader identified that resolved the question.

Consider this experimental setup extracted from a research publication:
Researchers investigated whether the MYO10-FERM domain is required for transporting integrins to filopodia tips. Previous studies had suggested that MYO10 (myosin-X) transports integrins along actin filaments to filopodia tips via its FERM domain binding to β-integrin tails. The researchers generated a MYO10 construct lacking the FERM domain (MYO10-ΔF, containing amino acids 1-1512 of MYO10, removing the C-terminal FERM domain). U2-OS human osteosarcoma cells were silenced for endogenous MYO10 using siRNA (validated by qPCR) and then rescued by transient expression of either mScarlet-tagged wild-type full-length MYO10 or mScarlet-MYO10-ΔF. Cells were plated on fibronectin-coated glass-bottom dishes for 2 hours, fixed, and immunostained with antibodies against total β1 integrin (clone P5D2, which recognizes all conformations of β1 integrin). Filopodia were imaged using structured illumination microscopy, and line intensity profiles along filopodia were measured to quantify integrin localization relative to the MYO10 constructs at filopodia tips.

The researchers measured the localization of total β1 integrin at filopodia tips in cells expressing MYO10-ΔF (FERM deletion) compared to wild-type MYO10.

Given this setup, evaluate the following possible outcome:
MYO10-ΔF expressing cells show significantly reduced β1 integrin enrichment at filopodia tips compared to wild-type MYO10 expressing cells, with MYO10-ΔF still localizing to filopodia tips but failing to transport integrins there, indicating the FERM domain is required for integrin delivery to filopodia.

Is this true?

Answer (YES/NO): NO